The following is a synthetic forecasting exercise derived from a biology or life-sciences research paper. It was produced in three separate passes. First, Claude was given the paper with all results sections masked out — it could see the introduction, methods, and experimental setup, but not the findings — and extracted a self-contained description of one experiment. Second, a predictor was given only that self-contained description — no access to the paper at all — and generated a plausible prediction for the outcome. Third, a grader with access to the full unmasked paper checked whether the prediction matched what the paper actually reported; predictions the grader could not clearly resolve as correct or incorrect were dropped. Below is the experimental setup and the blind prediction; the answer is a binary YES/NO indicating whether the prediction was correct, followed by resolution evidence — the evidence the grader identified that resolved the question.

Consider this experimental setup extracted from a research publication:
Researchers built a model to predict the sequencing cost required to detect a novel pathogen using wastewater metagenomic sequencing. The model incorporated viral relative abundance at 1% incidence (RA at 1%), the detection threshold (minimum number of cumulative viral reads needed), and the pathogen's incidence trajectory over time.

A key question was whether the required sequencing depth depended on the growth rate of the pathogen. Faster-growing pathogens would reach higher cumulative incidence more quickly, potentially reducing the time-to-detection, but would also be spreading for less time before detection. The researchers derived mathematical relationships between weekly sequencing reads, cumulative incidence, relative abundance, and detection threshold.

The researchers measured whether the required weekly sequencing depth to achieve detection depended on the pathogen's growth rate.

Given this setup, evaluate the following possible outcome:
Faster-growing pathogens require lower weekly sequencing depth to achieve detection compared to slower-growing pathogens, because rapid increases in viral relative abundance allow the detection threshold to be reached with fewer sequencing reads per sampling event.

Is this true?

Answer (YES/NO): NO